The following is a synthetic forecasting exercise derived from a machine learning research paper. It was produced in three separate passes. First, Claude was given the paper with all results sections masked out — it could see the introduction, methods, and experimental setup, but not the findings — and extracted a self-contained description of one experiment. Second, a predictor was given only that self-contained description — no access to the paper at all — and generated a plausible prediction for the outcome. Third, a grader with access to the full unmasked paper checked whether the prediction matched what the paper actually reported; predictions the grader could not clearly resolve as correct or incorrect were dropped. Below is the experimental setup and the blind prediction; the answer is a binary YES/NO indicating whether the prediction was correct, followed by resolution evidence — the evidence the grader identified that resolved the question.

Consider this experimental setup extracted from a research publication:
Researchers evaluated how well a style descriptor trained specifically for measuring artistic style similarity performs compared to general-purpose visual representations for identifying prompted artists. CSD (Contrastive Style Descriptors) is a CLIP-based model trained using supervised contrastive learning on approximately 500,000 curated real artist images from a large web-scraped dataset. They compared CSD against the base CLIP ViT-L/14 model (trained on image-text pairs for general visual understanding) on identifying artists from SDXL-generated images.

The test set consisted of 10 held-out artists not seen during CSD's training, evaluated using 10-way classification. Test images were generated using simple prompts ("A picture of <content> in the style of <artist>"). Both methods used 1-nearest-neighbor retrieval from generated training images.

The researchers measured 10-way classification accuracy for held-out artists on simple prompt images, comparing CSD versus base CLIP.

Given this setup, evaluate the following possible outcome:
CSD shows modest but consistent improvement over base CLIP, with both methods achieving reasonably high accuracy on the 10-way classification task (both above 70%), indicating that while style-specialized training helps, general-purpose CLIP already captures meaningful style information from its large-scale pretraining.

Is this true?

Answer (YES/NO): YES